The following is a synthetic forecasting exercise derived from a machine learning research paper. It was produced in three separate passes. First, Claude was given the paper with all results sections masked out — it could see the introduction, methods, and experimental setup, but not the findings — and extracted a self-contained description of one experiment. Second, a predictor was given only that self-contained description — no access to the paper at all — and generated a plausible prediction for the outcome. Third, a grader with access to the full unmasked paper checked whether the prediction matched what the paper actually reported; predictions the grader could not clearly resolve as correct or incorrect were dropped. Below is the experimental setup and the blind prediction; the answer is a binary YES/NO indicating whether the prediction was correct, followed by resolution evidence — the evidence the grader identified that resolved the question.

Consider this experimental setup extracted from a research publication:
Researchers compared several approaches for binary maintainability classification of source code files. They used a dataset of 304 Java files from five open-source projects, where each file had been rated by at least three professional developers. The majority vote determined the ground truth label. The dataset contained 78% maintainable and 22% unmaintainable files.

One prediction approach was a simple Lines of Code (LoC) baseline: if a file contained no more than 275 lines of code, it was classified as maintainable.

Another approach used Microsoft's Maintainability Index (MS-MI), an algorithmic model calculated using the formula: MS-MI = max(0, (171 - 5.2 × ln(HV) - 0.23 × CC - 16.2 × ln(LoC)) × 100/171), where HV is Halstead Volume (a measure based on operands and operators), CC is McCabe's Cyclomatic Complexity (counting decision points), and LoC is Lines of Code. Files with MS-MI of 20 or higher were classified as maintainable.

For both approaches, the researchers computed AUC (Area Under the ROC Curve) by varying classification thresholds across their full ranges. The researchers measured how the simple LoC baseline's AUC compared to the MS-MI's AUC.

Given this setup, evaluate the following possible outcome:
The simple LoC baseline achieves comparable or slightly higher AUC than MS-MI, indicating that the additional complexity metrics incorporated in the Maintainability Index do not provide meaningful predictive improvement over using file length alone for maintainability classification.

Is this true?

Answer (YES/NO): YES